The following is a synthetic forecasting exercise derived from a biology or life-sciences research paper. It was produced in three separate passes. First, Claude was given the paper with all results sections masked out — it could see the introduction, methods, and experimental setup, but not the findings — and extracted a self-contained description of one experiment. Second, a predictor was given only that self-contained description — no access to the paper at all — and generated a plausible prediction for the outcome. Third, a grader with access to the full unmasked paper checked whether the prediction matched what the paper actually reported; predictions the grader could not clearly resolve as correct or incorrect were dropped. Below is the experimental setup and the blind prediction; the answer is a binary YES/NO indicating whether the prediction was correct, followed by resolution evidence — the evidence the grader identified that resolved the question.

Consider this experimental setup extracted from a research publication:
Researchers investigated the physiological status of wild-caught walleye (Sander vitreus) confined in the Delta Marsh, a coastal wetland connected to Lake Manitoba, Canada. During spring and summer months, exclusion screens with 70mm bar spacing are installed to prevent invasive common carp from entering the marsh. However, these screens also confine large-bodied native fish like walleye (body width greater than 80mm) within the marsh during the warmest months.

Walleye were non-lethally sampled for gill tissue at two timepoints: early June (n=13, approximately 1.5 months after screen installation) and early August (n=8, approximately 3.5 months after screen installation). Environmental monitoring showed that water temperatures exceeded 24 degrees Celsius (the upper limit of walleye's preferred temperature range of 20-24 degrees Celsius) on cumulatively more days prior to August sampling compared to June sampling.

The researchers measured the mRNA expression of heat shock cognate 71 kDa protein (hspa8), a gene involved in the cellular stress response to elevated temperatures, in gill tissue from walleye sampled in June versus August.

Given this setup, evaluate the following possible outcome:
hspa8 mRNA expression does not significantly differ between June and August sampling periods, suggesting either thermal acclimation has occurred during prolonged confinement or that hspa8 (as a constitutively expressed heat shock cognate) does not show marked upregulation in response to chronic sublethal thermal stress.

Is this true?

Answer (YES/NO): NO